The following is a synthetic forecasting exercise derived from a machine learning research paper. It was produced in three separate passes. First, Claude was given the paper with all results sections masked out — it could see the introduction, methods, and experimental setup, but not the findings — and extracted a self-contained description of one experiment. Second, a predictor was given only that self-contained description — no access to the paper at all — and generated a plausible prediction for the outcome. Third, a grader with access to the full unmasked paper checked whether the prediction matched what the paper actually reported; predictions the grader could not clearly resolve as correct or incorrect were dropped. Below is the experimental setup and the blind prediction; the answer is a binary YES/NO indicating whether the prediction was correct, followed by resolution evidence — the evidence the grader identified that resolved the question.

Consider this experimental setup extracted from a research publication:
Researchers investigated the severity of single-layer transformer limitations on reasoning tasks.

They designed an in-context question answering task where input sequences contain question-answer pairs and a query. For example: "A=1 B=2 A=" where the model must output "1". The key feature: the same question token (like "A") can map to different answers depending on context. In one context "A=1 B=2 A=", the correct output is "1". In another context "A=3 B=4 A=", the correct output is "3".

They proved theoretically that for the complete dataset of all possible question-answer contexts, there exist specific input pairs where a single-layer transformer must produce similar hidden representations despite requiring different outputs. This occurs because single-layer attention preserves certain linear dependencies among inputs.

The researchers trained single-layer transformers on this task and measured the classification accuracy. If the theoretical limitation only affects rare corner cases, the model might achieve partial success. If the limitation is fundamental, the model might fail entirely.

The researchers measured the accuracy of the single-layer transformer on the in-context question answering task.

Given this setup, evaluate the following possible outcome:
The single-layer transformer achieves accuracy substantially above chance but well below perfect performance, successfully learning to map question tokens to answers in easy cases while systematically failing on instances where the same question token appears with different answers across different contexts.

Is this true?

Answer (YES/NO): NO